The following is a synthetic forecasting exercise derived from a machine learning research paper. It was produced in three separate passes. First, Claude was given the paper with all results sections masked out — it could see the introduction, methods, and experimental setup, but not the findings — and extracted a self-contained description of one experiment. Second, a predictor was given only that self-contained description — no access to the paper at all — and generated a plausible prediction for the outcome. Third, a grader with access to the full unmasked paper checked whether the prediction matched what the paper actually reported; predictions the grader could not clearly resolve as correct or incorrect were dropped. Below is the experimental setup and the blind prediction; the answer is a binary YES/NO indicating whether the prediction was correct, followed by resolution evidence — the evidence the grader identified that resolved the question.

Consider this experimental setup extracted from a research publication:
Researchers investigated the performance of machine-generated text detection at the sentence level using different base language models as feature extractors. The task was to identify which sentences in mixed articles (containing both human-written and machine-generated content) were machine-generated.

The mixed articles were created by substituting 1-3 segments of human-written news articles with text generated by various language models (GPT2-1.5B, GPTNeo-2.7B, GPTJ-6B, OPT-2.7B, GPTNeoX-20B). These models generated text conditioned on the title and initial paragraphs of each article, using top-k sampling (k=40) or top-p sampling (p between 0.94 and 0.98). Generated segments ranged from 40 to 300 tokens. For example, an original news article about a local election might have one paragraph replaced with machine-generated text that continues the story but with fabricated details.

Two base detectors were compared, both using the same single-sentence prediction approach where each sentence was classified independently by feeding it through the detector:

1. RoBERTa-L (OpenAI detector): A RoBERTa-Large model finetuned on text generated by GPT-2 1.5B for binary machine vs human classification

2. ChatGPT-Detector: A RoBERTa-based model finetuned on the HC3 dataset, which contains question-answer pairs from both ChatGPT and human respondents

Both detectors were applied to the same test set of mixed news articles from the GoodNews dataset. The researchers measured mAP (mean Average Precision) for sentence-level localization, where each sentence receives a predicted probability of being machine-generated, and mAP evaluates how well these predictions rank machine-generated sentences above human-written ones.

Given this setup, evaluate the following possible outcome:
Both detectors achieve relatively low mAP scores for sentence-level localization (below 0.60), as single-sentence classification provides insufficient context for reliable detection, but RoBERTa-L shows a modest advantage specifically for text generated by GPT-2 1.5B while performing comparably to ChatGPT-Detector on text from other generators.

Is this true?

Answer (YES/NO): NO